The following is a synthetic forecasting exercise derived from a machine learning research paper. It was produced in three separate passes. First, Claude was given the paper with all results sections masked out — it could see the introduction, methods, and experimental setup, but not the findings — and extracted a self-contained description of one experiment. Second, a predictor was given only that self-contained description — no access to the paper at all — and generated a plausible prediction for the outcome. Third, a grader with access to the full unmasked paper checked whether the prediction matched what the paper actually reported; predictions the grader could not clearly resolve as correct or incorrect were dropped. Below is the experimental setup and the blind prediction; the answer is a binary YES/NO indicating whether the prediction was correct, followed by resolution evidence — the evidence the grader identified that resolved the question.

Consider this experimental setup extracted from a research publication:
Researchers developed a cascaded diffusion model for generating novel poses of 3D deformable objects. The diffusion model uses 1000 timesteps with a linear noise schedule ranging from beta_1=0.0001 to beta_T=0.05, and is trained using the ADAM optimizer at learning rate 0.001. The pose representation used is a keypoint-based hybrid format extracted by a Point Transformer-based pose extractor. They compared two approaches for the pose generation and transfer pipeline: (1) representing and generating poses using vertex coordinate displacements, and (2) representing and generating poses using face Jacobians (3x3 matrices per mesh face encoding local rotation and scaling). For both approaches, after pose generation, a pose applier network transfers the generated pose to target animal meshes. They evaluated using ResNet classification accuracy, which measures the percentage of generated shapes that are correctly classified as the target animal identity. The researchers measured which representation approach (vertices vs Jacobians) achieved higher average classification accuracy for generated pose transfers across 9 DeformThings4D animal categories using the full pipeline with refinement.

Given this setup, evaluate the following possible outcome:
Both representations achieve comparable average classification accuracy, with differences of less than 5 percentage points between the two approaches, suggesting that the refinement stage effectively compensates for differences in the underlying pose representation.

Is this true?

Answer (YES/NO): NO